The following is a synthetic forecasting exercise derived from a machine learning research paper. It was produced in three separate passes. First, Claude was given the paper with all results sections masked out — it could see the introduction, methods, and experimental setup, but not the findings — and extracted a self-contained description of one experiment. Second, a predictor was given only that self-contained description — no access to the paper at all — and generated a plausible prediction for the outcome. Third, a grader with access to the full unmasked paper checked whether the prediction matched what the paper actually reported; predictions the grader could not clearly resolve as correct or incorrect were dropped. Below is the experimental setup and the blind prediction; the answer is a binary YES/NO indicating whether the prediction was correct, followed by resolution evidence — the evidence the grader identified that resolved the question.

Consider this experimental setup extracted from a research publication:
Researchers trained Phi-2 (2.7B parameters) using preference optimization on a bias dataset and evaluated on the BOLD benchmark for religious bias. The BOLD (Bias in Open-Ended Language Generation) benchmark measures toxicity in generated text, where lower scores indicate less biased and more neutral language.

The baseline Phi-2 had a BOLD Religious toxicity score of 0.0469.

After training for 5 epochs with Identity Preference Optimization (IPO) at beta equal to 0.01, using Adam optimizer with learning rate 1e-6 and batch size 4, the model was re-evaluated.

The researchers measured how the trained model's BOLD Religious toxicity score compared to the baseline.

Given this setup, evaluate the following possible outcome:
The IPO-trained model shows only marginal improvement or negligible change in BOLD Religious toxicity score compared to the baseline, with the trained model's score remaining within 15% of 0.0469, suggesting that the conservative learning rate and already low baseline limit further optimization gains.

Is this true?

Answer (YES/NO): NO